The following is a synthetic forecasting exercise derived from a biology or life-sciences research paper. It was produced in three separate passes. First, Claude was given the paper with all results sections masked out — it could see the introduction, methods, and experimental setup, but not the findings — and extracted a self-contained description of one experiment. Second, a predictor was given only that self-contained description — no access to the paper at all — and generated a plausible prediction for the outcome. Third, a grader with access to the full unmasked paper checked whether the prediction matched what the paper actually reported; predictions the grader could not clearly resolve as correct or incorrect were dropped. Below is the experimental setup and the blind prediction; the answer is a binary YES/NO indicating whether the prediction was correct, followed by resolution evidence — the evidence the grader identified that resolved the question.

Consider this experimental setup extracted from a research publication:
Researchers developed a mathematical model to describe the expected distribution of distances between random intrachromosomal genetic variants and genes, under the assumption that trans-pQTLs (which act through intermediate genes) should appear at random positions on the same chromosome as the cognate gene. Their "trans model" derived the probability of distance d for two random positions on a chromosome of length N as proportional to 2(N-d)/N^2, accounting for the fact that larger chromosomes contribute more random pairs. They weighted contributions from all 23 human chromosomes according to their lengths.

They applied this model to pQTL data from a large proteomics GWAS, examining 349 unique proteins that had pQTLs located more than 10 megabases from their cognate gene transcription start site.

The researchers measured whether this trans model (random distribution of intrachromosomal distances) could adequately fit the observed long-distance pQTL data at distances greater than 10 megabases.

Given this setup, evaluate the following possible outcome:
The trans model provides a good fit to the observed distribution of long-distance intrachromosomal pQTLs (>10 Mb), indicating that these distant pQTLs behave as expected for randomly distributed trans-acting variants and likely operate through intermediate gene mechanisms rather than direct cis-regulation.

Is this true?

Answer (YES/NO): YES